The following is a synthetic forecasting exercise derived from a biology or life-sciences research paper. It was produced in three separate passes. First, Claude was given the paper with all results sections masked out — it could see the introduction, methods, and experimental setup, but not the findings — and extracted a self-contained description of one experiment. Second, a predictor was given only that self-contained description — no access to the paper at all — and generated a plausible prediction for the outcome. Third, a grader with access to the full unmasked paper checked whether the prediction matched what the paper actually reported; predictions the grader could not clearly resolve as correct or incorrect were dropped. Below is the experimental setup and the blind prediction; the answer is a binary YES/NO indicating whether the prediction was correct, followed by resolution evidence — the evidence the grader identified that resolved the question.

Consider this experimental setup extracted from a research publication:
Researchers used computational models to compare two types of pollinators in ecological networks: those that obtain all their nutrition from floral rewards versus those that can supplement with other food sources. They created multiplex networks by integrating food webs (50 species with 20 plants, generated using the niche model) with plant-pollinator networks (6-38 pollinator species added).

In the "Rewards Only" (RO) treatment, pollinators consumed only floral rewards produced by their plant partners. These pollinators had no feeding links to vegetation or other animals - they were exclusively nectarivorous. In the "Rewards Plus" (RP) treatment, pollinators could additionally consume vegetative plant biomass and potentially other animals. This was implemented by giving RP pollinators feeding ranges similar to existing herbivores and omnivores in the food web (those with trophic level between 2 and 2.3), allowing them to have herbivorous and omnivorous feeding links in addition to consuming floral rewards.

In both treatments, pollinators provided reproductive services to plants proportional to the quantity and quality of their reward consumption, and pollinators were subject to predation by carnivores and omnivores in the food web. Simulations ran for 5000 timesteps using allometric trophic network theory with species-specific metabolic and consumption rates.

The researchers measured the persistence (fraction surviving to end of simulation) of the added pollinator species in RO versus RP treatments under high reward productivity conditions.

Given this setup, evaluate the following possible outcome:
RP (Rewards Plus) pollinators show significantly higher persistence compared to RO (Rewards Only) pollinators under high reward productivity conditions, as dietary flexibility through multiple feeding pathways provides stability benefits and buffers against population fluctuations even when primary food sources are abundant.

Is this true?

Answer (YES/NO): NO